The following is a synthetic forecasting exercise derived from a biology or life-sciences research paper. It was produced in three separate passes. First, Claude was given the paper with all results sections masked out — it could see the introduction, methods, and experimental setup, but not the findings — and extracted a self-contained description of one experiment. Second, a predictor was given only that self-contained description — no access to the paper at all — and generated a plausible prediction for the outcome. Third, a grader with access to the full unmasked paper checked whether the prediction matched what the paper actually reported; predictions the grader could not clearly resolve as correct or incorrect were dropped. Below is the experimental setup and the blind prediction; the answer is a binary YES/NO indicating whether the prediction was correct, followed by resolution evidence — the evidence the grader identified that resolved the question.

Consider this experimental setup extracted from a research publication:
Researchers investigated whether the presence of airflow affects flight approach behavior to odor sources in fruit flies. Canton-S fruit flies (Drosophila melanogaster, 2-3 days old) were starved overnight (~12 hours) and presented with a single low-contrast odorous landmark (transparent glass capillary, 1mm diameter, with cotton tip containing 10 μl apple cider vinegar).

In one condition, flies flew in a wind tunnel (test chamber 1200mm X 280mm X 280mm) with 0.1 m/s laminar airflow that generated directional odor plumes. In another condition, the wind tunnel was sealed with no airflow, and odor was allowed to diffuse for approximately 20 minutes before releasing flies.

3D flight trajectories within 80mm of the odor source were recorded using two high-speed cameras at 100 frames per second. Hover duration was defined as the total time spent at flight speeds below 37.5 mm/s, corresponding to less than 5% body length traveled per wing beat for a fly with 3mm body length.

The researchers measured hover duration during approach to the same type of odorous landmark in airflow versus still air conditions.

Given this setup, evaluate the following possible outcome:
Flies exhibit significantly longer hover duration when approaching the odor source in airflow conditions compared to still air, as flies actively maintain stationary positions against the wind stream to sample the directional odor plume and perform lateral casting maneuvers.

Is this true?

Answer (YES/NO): YES